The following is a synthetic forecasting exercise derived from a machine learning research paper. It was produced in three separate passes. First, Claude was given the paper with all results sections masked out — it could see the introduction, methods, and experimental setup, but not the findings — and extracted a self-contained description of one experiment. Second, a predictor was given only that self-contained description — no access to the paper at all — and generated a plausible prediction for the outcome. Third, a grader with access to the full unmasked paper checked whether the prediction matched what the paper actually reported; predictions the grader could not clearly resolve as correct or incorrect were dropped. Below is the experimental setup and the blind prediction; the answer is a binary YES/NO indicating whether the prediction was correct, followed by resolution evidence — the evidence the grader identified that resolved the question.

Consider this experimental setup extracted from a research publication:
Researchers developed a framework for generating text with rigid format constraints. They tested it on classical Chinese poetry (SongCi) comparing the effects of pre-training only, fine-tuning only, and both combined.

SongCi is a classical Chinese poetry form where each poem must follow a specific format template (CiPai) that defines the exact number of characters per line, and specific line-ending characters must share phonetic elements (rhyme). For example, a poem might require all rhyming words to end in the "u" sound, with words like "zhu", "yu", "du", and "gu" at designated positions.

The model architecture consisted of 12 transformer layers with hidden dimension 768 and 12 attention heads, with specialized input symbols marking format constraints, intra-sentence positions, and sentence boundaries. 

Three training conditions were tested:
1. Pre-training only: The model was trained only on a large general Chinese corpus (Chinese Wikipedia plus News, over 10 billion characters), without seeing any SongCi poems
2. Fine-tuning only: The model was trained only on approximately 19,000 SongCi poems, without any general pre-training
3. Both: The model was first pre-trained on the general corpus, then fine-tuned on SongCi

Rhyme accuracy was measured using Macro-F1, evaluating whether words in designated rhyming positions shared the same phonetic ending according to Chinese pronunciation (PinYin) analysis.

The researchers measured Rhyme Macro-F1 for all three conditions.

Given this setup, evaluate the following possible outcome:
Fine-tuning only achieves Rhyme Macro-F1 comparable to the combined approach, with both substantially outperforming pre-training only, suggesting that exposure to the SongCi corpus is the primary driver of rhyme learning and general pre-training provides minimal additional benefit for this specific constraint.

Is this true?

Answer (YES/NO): NO